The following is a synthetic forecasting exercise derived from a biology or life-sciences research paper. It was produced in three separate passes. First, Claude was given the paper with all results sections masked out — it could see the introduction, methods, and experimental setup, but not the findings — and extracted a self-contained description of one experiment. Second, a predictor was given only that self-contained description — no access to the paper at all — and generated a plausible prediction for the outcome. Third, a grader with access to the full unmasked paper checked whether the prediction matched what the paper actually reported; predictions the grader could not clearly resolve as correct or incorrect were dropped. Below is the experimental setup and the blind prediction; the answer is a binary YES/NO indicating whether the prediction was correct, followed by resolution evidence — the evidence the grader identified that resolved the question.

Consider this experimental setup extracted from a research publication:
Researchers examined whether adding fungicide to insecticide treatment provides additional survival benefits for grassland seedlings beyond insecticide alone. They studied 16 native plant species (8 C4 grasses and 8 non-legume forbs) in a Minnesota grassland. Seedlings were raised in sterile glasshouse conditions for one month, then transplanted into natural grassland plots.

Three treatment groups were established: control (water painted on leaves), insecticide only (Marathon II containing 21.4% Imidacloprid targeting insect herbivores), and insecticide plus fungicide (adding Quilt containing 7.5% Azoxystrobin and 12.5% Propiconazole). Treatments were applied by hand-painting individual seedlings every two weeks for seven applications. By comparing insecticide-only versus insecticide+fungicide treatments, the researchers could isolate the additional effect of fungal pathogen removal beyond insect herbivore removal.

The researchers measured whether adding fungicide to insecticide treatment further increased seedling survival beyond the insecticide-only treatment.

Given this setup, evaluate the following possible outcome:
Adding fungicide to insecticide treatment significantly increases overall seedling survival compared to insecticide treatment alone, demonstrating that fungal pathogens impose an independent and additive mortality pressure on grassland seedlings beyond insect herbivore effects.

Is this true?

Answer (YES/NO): NO